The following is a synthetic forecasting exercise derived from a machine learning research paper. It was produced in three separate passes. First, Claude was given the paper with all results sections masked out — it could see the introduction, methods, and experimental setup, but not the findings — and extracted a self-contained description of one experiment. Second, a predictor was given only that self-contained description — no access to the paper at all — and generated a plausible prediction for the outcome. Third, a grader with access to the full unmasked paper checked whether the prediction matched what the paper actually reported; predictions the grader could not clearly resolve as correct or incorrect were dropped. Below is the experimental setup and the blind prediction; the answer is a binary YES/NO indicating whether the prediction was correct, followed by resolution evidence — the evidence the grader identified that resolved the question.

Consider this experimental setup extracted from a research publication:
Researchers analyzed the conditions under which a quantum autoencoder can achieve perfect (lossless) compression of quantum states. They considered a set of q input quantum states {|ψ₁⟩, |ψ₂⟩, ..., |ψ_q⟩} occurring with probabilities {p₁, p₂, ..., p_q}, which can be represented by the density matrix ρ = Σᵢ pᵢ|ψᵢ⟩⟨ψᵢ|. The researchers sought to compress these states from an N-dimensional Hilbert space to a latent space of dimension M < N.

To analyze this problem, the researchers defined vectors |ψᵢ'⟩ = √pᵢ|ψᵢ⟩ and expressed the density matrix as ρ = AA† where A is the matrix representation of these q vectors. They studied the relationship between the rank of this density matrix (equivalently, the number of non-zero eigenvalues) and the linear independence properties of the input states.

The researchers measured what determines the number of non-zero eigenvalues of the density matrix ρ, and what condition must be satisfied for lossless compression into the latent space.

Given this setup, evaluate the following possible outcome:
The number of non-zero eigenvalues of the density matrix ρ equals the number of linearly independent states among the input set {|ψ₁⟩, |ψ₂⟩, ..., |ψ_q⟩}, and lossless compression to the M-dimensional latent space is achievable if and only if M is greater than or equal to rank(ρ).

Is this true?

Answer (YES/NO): NO